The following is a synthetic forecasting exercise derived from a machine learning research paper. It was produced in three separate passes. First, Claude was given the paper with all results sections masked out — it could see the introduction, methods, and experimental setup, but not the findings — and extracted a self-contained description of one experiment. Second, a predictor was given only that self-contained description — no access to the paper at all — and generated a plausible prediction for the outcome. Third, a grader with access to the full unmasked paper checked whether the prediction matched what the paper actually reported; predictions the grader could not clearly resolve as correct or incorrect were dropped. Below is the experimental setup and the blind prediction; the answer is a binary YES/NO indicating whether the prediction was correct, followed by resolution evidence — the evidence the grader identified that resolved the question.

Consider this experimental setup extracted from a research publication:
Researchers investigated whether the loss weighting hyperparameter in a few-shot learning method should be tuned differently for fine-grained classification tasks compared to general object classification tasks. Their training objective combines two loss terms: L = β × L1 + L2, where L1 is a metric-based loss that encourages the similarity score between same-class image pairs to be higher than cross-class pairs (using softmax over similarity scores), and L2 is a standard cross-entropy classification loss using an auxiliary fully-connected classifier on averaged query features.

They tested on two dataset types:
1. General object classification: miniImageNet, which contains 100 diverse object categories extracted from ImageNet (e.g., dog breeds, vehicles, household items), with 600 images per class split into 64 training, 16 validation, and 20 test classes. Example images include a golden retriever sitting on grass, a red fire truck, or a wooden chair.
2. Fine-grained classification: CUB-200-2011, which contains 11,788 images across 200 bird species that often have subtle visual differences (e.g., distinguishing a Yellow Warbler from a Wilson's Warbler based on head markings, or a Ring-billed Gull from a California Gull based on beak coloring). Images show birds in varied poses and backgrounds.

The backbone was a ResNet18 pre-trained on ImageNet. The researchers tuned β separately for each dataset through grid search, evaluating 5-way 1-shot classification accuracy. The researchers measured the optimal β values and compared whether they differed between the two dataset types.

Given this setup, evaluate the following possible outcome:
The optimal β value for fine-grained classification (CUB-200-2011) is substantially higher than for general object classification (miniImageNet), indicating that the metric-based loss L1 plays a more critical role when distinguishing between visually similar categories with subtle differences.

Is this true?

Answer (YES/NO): YES